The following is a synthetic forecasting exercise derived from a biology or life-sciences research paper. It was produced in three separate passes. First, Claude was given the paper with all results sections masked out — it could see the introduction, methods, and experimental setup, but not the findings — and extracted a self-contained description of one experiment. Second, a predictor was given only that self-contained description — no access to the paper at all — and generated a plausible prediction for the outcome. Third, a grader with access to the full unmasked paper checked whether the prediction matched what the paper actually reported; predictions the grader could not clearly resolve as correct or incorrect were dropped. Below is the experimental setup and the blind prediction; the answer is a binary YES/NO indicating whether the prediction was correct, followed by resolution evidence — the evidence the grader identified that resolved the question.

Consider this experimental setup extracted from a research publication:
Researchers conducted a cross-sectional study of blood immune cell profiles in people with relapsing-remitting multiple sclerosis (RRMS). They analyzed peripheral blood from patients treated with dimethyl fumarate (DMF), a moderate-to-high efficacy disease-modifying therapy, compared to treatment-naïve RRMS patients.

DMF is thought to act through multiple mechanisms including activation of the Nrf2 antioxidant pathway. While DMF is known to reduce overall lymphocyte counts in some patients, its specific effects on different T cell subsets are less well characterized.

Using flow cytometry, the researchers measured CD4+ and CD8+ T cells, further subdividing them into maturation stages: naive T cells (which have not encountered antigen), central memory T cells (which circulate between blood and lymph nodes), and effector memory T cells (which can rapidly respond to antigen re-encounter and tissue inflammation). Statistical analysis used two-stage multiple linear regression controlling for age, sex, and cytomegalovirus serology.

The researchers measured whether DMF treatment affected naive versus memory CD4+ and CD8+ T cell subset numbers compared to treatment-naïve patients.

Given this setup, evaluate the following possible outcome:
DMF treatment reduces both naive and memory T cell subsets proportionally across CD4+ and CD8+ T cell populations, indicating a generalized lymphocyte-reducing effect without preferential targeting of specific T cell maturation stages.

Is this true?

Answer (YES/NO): NO